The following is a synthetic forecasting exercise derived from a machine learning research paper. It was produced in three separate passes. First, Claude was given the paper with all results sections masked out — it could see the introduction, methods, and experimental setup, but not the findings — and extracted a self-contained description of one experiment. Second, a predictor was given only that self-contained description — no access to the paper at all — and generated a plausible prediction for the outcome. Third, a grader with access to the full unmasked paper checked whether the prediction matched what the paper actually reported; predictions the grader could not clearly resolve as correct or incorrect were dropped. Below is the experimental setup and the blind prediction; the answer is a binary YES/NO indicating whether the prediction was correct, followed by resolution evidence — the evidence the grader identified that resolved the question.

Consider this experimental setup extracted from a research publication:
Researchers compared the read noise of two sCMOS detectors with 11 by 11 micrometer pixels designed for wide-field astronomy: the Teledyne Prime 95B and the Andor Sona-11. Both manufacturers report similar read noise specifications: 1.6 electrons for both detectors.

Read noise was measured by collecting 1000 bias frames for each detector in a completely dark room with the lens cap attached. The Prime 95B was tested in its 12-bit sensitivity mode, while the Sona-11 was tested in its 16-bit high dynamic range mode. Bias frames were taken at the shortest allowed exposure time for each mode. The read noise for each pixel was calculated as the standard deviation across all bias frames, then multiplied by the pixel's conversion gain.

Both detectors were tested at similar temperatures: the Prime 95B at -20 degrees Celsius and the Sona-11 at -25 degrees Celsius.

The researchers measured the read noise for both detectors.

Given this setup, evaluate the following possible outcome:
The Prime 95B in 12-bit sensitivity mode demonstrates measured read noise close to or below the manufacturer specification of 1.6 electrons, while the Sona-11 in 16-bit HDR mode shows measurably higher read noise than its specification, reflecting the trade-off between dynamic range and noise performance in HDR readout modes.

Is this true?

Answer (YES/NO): NO